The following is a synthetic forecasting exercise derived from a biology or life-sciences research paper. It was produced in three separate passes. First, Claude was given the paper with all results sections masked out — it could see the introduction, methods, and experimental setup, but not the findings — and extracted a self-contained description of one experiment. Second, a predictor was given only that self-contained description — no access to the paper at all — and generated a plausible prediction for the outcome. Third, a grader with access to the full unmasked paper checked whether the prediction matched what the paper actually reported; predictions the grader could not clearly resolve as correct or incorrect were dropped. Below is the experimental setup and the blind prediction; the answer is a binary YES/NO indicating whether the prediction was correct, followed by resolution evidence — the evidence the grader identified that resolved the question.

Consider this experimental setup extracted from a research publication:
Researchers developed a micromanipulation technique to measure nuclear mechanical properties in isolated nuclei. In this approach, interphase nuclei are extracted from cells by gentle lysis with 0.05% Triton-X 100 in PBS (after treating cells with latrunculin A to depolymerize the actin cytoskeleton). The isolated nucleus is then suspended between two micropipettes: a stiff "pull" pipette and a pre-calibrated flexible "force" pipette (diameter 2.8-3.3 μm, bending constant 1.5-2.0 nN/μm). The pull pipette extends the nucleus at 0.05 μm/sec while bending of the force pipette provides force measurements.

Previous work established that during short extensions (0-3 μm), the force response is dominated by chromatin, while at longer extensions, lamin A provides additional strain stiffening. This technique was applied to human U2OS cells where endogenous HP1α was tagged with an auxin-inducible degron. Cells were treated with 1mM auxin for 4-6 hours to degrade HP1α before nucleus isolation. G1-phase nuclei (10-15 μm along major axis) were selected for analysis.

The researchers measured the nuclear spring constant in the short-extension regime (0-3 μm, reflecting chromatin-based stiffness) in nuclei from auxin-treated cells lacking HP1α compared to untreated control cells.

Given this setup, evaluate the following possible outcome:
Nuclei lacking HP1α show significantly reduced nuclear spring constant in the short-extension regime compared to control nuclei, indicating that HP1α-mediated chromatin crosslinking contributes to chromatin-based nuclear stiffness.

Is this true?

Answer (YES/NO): YES